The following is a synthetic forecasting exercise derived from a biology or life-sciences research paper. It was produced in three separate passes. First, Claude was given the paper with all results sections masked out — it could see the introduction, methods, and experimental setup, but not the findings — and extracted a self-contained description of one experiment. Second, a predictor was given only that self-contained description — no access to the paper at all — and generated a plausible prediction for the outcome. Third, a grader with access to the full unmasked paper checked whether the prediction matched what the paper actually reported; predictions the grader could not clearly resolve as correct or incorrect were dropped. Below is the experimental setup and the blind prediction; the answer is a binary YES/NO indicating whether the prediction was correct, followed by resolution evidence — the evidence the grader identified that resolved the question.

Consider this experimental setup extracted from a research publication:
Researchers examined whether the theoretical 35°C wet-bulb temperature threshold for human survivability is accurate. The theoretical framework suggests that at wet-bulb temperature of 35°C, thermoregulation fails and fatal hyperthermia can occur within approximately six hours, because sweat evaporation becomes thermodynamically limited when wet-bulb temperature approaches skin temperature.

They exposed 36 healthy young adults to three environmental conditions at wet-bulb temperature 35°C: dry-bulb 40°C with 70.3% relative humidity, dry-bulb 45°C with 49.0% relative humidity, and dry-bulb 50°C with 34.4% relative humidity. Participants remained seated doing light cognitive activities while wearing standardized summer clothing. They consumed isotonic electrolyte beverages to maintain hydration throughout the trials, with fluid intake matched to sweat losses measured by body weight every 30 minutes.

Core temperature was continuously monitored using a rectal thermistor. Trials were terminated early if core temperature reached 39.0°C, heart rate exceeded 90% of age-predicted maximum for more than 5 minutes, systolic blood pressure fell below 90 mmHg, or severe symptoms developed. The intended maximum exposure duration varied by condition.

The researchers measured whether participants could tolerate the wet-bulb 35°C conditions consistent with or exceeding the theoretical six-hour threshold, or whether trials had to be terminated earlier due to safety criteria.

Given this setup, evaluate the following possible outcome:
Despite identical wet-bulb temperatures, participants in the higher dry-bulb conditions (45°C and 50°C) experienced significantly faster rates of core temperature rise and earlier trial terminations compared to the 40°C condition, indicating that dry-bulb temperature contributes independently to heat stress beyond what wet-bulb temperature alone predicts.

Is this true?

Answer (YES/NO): NO